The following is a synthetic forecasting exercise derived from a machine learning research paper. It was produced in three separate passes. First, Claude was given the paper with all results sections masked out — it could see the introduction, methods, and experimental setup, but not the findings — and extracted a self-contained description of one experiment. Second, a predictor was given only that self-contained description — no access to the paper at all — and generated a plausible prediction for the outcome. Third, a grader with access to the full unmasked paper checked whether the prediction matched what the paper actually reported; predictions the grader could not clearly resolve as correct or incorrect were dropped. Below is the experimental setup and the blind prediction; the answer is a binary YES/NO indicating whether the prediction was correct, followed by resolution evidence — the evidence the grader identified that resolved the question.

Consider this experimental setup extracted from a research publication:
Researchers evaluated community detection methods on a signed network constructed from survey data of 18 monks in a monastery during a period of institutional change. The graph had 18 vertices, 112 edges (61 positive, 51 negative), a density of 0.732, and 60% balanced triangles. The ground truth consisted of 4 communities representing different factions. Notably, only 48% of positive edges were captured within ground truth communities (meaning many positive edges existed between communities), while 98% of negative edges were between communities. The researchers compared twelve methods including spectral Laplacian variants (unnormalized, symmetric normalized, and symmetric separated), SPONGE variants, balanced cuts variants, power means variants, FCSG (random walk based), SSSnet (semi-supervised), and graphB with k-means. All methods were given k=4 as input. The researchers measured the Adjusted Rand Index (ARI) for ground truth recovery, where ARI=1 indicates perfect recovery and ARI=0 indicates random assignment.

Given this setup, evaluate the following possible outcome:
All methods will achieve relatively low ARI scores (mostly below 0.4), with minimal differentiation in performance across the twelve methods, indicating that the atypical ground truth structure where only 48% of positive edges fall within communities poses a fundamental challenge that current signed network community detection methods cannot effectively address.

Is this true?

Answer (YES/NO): NO